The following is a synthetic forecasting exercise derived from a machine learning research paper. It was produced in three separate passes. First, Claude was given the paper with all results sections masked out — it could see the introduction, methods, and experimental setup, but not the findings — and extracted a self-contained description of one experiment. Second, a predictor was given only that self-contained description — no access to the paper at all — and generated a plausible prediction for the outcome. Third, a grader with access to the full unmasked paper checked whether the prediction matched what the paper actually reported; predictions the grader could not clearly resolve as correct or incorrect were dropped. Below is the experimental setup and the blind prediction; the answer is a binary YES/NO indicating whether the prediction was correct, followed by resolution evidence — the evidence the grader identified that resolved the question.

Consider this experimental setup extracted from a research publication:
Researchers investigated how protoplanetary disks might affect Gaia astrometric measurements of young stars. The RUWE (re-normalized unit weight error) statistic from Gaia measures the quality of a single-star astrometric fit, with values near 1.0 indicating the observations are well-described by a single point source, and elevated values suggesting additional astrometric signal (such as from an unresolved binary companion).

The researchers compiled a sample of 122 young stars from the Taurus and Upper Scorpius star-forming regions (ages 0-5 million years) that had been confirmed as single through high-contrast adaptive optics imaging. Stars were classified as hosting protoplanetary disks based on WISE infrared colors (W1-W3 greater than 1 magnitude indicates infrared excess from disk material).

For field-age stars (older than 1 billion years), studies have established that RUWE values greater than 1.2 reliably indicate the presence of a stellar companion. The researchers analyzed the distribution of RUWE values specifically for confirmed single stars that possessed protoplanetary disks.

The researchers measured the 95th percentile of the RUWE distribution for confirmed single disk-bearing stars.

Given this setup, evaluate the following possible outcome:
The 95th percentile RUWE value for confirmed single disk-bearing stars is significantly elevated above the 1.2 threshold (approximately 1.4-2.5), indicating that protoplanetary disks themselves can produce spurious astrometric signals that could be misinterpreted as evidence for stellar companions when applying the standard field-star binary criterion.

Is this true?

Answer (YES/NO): YES